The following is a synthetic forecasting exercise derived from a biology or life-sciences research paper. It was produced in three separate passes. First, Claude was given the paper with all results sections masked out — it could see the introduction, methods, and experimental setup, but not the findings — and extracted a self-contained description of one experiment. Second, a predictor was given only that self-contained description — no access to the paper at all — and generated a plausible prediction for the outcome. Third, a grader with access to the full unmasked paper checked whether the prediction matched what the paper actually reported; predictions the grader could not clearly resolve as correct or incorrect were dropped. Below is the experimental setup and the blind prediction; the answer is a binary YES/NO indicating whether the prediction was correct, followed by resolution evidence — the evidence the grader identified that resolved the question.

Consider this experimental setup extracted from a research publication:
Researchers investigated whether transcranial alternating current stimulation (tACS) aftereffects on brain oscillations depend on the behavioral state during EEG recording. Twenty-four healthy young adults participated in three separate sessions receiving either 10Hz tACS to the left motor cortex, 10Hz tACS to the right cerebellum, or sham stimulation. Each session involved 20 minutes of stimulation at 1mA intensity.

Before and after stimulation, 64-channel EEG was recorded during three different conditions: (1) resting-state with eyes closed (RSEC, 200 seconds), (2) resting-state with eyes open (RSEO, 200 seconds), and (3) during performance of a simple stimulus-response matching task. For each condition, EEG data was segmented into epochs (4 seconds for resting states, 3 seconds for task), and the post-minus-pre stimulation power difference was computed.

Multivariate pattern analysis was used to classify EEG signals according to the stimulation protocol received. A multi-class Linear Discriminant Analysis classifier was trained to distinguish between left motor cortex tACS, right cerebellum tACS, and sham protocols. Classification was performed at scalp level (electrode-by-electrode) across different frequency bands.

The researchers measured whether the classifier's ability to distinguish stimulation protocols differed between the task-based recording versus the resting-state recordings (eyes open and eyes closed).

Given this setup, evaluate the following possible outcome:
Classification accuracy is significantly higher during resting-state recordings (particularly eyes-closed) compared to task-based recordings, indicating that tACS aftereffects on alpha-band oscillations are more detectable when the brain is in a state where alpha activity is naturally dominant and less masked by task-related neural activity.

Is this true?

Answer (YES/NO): NO